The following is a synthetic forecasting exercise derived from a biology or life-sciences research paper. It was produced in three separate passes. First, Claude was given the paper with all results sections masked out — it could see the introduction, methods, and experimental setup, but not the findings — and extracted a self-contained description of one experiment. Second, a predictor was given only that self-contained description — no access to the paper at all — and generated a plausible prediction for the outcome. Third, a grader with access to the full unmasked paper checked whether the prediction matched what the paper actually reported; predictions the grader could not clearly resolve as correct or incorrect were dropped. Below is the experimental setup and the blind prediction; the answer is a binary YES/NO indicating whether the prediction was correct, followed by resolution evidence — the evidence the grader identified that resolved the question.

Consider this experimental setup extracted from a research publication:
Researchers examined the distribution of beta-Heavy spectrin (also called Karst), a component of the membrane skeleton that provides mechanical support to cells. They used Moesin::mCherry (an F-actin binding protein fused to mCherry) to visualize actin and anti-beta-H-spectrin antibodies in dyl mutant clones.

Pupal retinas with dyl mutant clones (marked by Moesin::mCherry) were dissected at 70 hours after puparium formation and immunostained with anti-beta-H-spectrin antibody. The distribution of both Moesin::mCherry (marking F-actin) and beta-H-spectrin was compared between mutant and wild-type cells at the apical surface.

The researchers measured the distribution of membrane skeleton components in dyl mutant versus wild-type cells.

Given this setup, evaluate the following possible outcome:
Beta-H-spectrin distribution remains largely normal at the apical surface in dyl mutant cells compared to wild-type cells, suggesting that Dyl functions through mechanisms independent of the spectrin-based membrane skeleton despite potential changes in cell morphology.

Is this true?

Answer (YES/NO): NO